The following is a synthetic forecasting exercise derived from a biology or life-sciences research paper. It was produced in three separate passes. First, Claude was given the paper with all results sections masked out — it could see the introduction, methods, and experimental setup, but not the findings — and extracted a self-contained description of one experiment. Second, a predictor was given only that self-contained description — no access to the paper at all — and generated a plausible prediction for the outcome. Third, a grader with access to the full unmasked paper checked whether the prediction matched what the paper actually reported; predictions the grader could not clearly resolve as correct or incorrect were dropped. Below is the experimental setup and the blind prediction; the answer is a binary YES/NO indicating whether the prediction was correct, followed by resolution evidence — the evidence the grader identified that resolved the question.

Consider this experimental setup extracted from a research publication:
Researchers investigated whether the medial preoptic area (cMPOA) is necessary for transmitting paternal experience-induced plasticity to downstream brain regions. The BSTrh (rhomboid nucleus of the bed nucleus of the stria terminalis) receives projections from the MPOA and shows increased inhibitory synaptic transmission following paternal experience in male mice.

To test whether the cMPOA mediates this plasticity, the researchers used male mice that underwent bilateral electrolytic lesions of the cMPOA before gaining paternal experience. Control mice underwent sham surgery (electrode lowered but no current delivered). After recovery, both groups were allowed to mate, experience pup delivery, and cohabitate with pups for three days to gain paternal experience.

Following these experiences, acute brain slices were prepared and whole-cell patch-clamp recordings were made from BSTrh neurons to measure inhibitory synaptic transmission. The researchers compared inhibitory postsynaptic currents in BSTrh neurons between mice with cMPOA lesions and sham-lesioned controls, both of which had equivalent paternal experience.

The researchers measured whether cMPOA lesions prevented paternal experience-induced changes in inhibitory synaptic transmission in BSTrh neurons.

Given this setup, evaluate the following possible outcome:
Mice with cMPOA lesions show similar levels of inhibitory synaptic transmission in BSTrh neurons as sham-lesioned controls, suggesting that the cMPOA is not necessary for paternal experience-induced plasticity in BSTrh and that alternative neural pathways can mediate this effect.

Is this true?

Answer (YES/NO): NO